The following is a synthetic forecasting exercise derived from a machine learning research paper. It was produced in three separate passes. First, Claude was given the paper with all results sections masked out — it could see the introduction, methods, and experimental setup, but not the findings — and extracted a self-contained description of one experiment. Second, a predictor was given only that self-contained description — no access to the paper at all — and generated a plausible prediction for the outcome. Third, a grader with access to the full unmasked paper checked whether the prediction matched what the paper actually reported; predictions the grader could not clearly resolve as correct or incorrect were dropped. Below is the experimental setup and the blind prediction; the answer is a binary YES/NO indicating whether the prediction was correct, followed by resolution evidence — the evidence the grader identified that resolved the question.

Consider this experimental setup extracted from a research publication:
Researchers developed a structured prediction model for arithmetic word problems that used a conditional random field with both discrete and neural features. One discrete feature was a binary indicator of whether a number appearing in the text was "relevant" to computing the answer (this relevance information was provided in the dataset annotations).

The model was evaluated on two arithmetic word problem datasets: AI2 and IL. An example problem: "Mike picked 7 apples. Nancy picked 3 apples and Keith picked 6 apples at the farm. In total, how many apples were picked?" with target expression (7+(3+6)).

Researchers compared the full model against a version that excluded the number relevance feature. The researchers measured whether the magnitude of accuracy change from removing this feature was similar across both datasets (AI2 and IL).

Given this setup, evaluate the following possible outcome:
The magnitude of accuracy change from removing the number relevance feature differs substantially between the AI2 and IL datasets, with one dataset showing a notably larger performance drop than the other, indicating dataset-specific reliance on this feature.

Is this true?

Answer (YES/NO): YES